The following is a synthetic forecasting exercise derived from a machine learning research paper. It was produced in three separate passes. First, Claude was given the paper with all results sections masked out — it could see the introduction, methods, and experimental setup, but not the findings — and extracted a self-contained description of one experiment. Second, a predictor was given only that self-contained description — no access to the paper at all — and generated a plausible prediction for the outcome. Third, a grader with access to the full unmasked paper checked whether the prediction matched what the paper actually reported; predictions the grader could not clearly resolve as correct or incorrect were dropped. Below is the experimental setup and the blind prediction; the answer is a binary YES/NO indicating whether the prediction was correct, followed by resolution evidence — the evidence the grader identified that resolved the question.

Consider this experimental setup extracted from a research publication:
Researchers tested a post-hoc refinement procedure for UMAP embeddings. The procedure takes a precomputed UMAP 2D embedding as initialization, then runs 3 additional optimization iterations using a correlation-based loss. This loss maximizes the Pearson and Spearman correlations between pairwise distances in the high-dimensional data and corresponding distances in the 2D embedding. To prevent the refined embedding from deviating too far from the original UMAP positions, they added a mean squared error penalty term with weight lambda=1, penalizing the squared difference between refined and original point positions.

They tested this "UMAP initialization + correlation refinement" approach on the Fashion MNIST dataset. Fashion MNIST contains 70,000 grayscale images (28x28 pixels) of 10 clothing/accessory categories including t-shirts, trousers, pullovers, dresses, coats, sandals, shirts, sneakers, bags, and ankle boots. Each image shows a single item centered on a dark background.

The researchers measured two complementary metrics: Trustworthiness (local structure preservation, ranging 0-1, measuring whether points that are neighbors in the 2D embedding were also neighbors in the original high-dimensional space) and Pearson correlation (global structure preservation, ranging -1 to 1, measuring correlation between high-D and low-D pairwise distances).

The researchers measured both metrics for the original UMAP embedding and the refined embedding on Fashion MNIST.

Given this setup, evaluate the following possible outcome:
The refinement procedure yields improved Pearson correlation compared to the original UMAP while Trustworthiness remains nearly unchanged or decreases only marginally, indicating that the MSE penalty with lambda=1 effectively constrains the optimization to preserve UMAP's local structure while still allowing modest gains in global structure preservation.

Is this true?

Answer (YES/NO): NO